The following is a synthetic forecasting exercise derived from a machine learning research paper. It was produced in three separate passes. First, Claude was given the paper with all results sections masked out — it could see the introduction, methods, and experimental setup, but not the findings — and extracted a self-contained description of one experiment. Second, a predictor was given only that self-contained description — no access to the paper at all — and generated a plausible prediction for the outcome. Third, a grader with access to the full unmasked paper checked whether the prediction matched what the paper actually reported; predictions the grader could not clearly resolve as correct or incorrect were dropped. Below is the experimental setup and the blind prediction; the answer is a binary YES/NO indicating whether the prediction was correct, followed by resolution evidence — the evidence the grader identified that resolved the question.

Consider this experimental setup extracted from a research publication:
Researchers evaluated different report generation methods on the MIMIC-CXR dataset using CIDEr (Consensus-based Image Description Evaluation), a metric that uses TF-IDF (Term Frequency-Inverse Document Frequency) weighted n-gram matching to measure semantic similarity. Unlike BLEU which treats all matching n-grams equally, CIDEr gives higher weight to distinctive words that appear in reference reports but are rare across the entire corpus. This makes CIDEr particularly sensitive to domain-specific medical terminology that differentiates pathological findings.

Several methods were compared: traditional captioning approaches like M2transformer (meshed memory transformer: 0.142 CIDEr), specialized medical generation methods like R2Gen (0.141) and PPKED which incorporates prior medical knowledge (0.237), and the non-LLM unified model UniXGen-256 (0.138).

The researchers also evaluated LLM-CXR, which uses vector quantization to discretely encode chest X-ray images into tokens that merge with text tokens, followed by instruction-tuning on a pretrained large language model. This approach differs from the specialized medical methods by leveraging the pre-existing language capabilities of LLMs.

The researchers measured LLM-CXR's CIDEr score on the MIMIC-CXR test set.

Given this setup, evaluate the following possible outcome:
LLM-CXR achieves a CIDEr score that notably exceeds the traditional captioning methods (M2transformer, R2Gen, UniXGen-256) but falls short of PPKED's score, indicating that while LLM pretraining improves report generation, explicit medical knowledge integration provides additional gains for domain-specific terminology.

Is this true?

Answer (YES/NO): NO